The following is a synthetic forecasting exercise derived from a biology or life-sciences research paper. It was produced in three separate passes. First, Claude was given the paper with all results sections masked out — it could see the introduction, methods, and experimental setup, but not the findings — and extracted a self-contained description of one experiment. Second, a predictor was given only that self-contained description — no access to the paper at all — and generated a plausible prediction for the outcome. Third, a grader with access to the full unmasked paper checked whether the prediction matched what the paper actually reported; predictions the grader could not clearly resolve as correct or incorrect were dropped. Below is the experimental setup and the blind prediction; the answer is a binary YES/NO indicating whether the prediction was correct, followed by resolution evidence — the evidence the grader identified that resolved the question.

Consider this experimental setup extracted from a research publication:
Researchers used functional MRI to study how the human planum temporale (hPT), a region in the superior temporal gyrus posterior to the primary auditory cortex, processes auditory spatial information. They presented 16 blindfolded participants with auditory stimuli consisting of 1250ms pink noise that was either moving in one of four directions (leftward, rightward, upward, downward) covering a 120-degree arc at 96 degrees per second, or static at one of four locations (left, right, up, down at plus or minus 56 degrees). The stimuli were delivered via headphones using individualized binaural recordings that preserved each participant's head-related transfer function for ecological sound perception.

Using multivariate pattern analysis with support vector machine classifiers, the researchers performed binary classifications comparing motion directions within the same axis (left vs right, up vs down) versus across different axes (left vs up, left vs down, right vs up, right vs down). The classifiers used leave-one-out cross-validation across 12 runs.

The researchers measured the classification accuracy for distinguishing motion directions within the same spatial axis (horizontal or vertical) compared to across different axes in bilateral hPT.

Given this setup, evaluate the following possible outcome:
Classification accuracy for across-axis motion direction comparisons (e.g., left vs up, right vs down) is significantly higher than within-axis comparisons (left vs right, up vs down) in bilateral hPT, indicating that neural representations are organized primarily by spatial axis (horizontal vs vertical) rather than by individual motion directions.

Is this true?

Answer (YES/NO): YES